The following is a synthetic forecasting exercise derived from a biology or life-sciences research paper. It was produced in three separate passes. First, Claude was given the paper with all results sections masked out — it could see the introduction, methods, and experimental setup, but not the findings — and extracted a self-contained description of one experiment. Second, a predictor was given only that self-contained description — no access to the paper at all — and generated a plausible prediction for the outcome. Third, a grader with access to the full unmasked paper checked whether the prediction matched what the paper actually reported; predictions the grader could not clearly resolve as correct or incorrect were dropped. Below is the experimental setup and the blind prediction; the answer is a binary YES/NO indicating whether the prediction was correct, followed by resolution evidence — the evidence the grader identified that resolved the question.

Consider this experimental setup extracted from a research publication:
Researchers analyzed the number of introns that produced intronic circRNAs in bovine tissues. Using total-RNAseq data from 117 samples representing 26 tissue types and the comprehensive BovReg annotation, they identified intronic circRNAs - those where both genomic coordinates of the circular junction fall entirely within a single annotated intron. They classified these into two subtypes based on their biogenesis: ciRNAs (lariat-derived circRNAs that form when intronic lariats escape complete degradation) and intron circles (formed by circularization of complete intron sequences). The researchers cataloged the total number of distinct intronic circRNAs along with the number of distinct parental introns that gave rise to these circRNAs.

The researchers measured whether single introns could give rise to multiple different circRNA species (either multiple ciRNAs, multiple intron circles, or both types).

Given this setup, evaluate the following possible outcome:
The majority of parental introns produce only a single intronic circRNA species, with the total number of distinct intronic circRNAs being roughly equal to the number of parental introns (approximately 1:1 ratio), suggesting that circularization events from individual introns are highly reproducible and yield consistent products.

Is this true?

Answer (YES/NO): NO